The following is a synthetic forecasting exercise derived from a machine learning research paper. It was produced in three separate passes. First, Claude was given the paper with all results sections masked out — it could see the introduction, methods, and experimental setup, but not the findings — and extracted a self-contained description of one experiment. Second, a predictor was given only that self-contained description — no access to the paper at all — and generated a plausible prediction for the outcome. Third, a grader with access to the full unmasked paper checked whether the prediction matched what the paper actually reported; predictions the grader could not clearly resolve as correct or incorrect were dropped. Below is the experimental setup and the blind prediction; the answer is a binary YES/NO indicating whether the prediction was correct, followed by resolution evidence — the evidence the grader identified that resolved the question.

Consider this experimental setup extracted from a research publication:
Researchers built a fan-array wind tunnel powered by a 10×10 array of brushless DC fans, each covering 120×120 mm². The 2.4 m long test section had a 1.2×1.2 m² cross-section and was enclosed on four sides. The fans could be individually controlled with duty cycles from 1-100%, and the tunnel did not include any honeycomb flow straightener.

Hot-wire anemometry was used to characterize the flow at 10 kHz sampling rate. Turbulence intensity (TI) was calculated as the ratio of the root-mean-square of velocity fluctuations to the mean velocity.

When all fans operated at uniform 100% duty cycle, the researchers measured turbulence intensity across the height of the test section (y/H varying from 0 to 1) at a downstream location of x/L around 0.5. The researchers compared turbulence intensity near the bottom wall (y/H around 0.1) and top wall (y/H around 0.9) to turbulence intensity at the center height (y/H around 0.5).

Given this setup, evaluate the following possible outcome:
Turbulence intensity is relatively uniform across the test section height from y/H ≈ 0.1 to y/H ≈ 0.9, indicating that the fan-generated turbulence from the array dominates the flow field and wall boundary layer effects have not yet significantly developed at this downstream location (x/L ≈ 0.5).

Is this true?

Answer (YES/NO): YES